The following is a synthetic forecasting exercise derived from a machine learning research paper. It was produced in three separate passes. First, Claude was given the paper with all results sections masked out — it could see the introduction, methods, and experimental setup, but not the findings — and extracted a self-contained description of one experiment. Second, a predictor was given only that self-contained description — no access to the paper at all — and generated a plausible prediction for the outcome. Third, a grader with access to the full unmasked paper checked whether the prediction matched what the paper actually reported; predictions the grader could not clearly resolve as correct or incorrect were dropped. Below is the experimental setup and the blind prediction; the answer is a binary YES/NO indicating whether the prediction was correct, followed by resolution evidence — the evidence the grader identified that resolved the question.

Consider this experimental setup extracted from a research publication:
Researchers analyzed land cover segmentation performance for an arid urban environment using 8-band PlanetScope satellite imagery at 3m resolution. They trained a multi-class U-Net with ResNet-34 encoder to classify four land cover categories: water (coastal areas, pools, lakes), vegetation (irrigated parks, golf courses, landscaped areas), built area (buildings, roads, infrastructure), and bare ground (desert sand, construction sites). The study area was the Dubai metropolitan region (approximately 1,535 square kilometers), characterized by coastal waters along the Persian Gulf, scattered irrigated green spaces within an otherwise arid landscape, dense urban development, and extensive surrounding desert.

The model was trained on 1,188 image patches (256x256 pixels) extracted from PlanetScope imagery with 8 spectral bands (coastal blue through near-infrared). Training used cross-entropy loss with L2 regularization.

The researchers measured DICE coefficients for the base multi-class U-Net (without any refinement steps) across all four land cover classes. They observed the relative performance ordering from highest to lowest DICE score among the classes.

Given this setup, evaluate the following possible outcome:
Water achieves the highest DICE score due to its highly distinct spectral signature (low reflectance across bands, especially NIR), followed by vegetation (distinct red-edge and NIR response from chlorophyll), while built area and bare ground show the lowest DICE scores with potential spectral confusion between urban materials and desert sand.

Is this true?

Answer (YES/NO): NO